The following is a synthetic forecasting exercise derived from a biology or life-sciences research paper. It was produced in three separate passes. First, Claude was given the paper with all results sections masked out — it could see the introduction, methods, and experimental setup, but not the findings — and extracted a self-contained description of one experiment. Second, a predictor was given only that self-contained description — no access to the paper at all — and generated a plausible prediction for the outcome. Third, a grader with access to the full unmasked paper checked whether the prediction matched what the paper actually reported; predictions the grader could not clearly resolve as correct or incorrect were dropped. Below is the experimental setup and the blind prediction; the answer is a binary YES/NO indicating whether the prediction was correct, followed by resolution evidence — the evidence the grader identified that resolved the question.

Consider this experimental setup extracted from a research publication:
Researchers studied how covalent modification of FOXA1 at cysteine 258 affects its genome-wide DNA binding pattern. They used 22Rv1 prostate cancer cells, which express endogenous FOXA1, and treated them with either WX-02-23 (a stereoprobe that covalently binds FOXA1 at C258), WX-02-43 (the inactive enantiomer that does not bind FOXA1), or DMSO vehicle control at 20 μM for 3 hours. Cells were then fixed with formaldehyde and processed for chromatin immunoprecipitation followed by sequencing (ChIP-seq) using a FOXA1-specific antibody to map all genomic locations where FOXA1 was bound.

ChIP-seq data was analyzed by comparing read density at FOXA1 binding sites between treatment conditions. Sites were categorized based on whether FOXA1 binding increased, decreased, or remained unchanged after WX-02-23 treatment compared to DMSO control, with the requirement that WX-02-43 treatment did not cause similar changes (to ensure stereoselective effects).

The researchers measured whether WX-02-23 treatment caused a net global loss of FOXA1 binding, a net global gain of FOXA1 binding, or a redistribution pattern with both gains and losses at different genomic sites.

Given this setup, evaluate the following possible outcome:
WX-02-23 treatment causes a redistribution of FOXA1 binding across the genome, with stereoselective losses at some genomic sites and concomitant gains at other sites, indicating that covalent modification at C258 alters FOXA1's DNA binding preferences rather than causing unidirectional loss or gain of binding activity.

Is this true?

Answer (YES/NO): YES